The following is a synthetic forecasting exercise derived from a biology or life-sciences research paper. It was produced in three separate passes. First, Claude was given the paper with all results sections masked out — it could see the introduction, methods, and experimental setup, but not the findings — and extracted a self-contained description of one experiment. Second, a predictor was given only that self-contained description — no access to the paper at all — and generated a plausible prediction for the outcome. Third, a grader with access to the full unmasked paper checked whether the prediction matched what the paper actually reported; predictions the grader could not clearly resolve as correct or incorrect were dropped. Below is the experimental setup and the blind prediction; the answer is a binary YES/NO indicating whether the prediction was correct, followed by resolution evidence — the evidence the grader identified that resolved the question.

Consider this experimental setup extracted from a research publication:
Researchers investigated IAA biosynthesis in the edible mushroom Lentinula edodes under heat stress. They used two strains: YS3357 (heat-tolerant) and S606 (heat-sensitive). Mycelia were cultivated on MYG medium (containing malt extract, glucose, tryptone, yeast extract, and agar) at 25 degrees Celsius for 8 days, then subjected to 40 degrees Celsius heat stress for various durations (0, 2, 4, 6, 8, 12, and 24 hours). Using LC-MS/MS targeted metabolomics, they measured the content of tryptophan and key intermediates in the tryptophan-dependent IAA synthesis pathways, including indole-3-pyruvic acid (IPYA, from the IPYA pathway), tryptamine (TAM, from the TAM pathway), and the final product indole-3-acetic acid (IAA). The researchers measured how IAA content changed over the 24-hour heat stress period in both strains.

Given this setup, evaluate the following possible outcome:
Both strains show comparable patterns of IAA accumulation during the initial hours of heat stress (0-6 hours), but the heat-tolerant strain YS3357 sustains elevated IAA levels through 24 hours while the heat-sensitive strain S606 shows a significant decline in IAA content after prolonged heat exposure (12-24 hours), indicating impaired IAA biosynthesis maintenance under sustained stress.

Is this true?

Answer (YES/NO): NO